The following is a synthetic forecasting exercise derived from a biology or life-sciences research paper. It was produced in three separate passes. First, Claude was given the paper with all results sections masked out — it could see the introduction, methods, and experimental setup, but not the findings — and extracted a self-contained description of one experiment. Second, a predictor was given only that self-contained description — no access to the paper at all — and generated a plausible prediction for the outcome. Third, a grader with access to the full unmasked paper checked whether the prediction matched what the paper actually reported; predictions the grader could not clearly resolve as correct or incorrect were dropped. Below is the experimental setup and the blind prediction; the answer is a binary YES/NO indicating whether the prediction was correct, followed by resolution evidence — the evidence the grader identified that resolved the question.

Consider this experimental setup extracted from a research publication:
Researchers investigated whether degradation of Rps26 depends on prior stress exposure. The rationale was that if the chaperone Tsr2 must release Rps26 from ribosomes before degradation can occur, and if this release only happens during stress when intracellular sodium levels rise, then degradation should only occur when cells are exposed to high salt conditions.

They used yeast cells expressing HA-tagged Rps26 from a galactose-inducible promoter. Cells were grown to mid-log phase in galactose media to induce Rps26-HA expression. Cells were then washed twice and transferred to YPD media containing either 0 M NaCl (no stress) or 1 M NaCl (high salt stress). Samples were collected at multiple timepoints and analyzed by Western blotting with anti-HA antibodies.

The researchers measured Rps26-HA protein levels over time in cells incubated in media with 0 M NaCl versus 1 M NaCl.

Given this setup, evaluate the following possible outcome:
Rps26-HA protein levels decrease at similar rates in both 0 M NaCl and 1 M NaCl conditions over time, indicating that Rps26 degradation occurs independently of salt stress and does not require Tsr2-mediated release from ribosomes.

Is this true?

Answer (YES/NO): NO